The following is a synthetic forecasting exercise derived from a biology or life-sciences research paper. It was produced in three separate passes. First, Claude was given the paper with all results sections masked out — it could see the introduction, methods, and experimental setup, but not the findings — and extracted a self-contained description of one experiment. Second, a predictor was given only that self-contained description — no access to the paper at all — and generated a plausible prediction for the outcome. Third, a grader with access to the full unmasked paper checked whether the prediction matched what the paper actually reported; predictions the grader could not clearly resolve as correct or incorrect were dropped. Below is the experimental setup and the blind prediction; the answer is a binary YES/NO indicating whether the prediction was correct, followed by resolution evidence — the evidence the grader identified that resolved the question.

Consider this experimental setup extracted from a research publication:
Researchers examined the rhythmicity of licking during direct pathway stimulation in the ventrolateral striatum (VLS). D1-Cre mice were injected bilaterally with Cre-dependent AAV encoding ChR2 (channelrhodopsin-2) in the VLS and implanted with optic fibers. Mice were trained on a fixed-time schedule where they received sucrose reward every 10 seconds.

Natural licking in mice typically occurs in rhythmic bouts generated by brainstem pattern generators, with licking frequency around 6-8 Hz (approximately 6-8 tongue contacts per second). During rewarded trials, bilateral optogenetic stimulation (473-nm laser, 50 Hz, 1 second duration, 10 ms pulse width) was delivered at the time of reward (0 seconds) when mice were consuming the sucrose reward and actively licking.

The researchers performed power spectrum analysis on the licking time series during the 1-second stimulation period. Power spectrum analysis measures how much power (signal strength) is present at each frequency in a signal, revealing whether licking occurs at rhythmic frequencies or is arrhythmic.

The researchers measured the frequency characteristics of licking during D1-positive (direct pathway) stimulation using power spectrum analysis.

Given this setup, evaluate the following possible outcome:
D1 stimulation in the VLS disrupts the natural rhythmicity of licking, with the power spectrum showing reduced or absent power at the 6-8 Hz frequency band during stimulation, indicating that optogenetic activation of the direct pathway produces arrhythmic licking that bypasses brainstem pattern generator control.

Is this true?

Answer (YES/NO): NO